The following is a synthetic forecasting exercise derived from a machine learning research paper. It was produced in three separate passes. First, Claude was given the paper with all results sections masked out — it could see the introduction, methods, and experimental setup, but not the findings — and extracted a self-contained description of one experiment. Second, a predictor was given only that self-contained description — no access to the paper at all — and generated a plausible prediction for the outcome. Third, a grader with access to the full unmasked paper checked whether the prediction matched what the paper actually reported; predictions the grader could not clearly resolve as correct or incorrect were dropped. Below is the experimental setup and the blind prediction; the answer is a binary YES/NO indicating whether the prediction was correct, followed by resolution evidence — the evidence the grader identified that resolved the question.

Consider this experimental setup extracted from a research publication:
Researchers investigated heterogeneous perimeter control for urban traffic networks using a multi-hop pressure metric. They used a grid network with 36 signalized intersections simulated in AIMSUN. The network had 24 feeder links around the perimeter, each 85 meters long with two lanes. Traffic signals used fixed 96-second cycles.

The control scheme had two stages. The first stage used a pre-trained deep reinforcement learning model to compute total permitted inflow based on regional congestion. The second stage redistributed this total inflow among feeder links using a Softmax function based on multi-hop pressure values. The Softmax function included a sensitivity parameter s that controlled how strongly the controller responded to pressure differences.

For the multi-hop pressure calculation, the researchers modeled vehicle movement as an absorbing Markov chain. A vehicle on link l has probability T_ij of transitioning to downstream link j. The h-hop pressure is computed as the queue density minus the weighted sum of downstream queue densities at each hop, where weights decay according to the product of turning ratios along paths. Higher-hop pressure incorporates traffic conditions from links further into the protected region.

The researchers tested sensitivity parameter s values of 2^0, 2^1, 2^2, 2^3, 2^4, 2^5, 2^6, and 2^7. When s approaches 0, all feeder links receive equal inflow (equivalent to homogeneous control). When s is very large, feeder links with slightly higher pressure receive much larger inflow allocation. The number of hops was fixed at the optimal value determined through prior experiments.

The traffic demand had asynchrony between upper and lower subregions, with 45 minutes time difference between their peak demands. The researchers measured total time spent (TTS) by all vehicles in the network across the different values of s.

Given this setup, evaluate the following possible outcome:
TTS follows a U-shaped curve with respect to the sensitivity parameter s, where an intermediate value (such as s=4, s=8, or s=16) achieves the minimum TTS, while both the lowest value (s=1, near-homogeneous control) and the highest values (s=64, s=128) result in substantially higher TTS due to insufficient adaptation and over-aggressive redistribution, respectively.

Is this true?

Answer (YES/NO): YES